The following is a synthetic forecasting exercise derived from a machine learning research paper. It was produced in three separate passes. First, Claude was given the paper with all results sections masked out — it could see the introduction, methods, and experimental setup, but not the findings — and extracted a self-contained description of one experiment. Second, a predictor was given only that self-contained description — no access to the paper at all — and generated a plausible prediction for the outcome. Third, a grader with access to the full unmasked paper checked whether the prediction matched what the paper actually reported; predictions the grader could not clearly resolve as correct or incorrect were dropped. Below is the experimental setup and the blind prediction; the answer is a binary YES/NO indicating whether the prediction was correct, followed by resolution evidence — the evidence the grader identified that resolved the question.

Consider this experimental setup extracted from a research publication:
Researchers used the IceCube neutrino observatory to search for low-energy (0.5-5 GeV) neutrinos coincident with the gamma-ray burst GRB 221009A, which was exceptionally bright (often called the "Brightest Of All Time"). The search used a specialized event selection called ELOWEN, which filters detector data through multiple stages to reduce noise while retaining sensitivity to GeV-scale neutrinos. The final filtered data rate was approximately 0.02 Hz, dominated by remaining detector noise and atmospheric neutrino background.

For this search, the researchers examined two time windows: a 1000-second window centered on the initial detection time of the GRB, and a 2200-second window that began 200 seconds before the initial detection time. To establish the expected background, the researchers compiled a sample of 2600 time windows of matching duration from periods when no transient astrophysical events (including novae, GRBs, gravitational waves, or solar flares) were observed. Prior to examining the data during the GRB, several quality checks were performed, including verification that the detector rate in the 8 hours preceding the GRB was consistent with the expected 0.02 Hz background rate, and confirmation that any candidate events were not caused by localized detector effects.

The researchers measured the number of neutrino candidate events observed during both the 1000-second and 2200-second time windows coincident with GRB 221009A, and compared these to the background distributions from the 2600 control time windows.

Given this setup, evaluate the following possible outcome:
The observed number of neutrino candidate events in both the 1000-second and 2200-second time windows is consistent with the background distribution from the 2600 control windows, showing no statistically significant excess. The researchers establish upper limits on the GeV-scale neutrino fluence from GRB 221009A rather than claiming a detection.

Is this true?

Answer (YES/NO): YES